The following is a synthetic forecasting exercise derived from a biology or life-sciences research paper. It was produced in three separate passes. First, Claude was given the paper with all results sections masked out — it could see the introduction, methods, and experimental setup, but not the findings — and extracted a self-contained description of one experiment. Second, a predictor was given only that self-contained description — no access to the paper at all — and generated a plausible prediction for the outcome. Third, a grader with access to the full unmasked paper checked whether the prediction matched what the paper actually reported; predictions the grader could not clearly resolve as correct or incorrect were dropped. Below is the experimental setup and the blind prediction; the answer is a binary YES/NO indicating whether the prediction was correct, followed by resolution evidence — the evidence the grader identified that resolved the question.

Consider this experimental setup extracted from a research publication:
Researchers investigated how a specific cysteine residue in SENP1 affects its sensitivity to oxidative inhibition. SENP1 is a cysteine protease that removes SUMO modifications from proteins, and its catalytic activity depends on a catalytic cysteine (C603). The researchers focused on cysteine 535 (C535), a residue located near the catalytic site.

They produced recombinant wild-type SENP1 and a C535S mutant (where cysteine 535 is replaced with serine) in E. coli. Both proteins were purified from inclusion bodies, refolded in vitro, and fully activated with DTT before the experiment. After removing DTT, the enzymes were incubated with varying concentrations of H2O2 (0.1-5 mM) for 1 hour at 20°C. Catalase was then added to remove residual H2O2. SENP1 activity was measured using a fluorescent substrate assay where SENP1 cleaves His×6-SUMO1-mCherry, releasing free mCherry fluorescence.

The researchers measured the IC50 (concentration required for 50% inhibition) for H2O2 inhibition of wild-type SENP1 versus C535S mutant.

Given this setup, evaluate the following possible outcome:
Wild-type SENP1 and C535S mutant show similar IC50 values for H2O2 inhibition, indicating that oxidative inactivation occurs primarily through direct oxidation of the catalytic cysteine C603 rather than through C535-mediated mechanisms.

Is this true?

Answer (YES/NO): NO